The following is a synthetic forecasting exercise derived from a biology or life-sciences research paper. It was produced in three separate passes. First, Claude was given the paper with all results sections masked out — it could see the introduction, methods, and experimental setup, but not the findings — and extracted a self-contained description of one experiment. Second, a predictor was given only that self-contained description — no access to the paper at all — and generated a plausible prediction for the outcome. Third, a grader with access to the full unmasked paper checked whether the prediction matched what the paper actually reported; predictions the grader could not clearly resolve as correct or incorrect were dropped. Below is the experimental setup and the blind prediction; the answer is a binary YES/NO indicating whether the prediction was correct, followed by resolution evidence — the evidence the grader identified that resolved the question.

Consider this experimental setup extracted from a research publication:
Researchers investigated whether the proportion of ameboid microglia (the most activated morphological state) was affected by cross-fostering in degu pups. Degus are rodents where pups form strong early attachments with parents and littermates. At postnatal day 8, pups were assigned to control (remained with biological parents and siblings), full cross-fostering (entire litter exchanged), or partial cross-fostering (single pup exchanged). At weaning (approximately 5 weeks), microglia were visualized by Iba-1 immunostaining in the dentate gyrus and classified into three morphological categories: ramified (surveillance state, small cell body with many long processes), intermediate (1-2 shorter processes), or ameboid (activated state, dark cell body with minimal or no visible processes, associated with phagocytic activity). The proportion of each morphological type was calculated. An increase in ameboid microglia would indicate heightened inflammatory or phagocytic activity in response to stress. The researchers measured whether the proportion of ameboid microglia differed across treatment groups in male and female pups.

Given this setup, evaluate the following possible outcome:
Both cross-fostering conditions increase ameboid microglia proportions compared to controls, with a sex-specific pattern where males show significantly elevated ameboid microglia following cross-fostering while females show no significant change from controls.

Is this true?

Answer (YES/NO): NO